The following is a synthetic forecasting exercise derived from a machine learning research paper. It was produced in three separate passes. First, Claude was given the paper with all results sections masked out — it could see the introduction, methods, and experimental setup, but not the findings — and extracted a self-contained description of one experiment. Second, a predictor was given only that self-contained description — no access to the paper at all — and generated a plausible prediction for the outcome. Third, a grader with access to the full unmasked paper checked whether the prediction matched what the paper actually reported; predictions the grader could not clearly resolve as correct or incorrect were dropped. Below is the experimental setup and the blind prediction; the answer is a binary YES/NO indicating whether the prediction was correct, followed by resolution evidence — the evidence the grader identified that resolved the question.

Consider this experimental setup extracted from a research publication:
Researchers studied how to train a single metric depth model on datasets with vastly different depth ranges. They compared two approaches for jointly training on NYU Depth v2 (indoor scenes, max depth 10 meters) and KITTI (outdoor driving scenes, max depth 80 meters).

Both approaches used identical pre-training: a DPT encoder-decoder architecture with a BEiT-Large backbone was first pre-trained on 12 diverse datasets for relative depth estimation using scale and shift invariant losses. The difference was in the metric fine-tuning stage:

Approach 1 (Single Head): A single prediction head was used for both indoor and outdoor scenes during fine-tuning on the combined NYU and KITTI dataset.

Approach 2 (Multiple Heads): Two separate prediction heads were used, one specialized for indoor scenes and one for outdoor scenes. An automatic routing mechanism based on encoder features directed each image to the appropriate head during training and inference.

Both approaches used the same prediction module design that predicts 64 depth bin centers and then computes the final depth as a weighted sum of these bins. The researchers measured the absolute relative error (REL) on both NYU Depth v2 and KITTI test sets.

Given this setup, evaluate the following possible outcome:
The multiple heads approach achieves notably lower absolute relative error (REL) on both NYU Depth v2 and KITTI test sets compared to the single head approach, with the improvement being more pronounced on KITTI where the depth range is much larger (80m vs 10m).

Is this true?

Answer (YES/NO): YES